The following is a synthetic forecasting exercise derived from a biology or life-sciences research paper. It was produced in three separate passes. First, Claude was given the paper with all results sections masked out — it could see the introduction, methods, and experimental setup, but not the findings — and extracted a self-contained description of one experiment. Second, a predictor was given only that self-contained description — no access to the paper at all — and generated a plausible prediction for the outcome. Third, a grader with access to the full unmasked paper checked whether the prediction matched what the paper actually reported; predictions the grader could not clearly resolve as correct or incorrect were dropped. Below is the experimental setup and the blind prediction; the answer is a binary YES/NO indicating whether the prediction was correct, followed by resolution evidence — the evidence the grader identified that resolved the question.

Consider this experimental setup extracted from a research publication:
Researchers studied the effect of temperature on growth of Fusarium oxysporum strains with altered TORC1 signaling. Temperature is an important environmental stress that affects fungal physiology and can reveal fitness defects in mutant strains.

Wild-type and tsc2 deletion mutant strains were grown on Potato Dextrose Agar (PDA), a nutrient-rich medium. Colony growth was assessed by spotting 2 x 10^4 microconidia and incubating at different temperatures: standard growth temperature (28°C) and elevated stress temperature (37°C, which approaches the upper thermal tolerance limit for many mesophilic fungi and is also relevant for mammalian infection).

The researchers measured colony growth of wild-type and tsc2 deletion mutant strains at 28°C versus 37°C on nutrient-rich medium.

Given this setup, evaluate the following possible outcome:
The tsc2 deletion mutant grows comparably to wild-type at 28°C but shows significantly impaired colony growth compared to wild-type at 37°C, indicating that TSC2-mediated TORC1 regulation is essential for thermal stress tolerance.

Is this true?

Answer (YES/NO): NO